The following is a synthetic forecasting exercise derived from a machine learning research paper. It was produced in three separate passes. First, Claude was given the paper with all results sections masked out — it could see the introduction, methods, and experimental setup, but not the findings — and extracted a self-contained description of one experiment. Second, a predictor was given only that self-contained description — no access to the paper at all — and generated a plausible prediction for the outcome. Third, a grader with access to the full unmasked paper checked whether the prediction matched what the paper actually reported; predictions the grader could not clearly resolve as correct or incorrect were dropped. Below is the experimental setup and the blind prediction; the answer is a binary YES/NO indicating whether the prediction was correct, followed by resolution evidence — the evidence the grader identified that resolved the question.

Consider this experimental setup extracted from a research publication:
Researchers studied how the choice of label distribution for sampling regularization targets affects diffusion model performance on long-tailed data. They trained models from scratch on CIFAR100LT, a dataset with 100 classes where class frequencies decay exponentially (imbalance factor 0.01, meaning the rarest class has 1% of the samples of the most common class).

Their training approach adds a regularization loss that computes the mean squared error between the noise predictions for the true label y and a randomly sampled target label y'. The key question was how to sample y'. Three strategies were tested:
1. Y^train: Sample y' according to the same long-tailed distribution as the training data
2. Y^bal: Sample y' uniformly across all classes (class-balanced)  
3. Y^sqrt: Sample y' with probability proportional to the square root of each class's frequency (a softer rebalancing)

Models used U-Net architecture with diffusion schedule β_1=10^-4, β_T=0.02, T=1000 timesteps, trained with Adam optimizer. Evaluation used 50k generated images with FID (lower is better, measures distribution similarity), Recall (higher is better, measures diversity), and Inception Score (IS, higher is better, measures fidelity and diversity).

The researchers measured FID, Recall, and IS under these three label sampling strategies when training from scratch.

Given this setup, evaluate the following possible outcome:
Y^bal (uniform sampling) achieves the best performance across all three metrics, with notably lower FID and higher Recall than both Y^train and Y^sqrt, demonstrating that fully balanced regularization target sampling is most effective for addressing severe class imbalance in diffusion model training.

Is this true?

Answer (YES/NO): NO